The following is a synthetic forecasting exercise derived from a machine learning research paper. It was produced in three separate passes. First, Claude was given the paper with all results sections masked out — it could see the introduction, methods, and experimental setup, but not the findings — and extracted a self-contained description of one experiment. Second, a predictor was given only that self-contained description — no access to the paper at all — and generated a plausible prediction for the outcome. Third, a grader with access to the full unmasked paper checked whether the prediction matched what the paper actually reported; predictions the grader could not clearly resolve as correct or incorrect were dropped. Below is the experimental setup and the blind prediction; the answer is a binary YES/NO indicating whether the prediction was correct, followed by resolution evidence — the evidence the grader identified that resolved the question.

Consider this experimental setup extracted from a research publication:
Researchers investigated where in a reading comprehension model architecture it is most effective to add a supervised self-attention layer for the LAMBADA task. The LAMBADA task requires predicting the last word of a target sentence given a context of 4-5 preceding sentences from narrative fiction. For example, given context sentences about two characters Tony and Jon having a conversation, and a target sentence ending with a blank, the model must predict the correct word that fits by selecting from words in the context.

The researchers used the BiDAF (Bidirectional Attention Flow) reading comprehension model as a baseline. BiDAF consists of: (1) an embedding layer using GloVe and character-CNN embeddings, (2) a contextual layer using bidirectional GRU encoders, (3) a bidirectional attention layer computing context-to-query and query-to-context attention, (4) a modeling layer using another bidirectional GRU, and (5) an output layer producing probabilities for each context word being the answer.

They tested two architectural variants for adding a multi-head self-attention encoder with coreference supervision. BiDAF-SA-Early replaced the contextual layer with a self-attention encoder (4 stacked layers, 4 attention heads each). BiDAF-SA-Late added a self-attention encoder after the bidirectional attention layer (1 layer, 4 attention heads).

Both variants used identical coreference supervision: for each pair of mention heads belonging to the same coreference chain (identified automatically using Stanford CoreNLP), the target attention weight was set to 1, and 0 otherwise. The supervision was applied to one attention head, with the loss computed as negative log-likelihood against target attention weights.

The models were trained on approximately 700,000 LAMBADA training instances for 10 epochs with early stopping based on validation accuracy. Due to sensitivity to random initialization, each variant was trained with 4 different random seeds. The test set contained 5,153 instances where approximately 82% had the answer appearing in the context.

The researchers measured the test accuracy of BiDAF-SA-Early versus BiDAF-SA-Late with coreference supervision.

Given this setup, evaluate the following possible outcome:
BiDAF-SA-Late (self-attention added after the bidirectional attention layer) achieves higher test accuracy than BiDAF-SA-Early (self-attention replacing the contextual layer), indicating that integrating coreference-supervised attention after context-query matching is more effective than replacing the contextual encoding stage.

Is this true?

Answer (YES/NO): NO